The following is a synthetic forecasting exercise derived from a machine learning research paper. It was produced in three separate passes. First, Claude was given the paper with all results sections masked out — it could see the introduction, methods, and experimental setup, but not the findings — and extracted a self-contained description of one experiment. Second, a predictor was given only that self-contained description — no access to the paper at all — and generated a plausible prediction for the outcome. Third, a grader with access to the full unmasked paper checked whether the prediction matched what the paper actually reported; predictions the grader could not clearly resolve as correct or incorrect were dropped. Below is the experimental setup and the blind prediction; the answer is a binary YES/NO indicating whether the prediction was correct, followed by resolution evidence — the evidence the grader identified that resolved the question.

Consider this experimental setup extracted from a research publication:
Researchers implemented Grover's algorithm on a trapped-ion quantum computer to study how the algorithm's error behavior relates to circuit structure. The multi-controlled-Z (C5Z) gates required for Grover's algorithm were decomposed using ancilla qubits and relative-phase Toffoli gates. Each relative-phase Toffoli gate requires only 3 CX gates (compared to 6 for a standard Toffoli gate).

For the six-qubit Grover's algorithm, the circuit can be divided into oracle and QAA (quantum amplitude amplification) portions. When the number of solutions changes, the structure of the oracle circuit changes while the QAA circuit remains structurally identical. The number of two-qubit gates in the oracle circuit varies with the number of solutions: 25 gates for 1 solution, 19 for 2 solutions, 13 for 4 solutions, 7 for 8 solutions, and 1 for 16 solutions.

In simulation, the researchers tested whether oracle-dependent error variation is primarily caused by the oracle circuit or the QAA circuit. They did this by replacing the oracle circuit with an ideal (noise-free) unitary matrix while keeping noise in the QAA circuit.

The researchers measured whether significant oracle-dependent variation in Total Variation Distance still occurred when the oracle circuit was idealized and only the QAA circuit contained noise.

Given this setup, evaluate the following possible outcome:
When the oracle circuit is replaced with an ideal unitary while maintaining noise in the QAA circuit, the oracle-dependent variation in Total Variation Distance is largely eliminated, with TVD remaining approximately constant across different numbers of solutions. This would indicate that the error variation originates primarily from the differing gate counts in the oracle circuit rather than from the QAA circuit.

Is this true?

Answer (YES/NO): NO